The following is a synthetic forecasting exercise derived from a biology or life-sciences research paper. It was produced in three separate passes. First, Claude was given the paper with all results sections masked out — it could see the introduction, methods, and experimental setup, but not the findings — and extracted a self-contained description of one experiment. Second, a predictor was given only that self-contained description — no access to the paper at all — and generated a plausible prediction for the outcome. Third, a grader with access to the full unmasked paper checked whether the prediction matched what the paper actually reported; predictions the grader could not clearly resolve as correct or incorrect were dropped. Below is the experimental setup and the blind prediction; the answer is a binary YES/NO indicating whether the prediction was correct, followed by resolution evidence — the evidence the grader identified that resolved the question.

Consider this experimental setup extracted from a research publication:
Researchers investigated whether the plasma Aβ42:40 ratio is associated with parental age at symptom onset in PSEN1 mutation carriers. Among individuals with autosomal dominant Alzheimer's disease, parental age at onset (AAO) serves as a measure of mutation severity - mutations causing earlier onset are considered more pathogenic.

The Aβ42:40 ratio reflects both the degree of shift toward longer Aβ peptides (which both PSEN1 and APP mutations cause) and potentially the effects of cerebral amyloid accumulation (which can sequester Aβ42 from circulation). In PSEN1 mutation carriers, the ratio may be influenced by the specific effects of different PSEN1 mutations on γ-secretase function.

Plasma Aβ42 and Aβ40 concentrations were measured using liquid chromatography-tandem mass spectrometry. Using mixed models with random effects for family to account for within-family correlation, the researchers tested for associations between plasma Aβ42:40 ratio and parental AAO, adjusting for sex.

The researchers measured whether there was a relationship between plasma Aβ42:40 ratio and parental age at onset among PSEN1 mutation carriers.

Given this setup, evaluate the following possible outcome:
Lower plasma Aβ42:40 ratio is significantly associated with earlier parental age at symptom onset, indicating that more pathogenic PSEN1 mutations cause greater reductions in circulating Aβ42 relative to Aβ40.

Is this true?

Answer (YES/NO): NO